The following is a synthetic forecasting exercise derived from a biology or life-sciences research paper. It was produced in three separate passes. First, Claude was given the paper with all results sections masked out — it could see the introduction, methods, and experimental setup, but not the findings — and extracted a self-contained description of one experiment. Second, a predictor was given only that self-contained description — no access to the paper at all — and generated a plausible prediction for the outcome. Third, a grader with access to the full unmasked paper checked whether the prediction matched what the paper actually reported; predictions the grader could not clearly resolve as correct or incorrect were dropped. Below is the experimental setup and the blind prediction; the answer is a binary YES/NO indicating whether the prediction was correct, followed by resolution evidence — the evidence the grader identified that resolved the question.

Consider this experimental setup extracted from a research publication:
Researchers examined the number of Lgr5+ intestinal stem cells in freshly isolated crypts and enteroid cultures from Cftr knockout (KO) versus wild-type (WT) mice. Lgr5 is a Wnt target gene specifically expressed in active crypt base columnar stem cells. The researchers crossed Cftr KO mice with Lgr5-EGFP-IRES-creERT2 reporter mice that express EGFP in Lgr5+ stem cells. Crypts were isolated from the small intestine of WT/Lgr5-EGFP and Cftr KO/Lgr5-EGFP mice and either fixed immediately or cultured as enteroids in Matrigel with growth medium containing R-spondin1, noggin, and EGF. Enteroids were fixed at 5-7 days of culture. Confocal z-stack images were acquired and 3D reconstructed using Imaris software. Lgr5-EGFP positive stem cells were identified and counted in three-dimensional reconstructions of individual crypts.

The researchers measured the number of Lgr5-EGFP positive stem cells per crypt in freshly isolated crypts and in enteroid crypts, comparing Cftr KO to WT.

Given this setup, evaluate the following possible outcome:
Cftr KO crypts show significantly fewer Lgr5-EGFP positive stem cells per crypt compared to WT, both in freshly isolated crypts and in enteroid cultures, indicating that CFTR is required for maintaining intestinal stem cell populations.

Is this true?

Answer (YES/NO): NO